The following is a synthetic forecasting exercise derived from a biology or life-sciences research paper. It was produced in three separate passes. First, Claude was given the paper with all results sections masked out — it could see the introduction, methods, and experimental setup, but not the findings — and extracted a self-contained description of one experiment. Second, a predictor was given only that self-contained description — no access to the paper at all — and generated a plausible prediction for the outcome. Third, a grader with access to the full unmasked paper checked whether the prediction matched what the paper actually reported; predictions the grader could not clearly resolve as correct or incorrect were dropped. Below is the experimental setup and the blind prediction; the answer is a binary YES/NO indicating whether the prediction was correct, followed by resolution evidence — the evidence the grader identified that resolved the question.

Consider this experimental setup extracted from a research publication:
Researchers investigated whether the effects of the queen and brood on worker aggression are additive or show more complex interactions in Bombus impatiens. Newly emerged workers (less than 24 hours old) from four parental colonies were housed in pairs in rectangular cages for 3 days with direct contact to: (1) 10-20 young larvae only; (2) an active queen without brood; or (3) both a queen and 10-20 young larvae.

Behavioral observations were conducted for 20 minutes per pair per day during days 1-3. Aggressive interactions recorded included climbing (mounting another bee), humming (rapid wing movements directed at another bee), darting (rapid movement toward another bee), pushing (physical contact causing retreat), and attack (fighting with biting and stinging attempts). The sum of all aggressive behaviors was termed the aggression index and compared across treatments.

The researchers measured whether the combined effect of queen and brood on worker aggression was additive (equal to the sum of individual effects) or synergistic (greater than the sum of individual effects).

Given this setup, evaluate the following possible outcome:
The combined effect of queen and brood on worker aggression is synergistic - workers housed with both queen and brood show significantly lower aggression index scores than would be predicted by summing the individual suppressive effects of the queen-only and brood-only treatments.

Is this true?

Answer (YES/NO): NO